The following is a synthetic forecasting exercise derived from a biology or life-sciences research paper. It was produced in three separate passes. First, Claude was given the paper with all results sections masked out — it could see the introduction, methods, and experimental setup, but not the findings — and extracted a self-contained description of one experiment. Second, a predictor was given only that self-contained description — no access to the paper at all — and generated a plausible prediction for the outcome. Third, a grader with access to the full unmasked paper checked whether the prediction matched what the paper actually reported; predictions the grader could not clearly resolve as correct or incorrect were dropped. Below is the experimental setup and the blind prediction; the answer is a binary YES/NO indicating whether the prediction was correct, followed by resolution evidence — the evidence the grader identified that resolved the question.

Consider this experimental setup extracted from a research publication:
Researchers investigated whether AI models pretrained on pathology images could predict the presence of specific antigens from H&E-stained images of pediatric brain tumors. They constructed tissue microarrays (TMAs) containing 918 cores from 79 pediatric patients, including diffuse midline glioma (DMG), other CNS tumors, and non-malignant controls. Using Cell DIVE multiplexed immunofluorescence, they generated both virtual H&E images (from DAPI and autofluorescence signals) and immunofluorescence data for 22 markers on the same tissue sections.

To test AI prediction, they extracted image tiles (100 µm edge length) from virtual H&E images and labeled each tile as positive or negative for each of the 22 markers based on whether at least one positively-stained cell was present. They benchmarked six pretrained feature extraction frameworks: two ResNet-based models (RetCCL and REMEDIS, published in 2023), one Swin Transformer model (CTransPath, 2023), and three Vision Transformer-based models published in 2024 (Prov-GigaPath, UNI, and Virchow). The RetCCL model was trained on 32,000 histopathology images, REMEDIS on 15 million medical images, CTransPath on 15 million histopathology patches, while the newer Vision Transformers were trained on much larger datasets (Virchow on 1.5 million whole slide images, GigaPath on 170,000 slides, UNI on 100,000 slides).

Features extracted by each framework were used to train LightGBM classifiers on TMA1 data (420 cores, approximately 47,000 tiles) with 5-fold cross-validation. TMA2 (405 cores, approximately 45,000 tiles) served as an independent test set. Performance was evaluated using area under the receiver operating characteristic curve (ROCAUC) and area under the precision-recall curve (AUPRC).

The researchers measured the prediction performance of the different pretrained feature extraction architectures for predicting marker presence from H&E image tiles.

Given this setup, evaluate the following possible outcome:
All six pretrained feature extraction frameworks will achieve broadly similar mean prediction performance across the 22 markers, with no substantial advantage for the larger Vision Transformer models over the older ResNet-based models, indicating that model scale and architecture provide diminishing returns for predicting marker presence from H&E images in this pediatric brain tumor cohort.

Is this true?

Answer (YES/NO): NO